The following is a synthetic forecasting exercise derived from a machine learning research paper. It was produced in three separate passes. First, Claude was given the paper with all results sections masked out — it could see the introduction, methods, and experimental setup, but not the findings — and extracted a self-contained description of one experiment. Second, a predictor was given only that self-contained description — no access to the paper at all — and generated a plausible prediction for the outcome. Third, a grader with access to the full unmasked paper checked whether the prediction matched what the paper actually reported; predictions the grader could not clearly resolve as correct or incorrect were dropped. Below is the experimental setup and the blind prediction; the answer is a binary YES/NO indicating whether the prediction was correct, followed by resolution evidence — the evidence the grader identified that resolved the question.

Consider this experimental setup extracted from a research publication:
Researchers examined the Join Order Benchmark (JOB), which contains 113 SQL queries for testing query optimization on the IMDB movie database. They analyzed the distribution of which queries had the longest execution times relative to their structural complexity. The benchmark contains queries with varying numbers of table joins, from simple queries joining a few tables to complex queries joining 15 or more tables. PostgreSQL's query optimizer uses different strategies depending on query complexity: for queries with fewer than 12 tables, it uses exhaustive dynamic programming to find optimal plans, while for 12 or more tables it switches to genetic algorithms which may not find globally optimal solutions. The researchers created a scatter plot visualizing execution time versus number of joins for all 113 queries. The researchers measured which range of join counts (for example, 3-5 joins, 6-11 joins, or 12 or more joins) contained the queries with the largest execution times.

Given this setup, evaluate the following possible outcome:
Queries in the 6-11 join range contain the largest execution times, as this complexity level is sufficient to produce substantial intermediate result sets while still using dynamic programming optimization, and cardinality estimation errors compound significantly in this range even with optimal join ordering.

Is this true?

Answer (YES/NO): YES